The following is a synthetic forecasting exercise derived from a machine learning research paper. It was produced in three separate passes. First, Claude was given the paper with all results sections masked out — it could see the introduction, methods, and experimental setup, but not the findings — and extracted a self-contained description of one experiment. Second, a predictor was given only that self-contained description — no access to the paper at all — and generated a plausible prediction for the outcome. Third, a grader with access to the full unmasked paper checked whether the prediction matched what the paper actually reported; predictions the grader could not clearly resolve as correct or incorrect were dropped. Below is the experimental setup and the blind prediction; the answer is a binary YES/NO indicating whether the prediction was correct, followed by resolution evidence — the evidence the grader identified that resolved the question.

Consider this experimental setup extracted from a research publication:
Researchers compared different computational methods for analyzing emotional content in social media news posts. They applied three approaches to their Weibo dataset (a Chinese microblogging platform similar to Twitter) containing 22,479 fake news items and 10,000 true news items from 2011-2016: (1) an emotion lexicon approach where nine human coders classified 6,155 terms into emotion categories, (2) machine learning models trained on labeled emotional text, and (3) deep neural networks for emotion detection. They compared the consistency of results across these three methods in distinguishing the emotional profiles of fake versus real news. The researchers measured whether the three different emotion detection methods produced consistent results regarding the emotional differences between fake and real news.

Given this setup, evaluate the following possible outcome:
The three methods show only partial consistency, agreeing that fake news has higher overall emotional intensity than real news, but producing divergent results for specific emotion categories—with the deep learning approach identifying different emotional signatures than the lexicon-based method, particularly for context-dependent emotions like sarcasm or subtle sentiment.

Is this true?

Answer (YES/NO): NO